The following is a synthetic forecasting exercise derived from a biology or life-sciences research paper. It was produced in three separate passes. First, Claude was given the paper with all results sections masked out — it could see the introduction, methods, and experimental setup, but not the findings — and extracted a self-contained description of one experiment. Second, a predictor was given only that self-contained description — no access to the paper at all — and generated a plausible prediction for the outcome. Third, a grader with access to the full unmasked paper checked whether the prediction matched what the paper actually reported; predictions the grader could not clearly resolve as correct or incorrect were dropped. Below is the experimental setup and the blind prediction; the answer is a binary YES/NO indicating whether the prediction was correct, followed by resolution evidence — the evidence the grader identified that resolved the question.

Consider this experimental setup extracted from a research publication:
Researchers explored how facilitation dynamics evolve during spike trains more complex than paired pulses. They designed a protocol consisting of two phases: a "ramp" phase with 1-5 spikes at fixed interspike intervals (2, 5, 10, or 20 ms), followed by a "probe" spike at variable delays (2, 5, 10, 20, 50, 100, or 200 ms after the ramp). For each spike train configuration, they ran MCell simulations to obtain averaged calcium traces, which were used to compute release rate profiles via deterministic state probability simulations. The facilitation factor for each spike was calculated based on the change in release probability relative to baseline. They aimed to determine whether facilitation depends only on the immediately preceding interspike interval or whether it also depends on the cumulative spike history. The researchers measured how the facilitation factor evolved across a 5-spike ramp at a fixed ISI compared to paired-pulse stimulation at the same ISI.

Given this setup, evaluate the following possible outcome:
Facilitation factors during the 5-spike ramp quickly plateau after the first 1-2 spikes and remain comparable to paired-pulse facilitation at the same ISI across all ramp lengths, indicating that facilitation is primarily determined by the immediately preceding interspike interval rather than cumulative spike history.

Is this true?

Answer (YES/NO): NO